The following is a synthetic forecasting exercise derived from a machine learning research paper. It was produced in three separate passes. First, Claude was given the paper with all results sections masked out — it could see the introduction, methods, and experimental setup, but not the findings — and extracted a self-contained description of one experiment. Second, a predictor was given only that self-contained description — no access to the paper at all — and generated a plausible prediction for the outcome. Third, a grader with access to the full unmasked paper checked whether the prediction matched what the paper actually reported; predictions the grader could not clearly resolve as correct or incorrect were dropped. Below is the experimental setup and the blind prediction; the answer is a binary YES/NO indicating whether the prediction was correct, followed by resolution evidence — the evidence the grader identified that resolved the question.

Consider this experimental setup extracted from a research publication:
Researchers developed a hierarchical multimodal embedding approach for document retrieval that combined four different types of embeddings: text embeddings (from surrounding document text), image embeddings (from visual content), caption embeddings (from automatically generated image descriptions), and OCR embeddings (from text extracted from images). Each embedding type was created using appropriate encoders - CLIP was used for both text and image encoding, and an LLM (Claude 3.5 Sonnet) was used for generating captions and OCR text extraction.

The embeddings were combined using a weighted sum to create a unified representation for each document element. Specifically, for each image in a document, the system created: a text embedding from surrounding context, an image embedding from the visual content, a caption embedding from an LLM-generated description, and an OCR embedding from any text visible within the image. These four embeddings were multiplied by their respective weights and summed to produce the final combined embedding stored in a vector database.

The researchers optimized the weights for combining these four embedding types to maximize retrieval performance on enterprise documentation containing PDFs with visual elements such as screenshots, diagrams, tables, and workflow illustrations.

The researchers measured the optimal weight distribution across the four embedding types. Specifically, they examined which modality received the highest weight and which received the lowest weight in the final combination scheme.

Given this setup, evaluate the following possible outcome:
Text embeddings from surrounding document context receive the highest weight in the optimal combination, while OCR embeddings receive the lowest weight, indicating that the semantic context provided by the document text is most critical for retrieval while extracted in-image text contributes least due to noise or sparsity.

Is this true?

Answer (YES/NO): NO